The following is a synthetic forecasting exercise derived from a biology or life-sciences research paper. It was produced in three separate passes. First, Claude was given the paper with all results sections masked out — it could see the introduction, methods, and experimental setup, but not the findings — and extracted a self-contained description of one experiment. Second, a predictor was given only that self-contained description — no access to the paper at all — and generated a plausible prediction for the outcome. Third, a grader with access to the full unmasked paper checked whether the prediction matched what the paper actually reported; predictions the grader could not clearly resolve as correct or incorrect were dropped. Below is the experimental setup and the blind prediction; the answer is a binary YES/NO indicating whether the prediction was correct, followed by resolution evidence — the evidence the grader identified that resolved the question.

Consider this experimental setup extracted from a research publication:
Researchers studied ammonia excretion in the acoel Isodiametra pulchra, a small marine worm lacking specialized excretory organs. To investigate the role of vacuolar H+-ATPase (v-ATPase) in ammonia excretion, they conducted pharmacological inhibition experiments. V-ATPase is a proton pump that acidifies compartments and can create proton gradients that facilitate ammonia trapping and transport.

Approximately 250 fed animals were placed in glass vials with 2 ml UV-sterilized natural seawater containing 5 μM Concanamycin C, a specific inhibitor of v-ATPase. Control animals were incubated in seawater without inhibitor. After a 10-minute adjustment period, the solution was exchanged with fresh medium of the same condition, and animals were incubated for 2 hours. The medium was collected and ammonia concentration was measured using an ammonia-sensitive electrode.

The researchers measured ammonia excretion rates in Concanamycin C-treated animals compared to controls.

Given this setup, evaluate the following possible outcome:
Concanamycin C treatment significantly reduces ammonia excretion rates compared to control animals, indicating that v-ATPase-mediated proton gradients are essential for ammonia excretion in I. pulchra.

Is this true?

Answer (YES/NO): NO